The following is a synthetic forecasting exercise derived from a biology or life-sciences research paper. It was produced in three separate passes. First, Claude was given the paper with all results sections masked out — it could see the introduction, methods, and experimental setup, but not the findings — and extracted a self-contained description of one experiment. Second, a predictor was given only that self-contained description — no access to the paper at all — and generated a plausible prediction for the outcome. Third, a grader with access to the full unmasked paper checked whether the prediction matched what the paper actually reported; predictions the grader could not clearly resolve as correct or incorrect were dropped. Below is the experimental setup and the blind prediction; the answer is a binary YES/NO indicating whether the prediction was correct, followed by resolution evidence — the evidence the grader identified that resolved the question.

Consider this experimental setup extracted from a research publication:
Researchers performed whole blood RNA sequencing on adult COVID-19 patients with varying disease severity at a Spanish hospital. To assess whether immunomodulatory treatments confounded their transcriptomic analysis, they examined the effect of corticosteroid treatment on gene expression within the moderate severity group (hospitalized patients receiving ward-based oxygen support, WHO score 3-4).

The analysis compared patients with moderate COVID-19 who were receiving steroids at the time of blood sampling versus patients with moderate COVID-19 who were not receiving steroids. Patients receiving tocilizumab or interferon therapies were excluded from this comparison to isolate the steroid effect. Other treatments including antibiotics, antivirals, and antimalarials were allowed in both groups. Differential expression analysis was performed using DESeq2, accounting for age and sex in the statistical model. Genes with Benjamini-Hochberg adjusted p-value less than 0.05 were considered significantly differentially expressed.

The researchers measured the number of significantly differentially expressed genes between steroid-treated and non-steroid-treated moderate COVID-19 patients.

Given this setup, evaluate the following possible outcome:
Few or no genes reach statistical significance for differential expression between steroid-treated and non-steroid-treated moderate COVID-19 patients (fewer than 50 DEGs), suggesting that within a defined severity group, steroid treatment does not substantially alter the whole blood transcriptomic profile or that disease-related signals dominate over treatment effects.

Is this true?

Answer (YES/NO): NO